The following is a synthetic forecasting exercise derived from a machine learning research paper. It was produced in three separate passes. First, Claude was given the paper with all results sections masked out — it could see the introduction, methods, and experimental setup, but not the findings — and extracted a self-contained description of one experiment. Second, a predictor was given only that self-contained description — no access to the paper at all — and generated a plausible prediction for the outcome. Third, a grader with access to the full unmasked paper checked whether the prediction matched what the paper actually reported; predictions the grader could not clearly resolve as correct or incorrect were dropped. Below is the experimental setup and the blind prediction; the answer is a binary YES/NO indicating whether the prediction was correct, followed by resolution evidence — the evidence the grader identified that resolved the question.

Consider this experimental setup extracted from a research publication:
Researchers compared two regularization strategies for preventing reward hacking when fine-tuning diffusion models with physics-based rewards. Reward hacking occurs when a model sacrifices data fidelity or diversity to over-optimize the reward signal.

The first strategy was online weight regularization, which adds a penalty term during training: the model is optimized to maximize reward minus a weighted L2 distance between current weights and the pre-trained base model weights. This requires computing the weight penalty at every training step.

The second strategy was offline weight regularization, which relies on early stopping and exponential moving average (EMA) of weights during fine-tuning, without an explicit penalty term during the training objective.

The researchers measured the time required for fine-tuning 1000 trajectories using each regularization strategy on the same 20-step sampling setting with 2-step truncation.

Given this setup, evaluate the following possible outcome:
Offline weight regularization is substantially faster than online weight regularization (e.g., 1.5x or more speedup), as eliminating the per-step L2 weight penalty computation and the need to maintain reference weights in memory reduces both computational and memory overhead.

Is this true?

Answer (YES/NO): YES